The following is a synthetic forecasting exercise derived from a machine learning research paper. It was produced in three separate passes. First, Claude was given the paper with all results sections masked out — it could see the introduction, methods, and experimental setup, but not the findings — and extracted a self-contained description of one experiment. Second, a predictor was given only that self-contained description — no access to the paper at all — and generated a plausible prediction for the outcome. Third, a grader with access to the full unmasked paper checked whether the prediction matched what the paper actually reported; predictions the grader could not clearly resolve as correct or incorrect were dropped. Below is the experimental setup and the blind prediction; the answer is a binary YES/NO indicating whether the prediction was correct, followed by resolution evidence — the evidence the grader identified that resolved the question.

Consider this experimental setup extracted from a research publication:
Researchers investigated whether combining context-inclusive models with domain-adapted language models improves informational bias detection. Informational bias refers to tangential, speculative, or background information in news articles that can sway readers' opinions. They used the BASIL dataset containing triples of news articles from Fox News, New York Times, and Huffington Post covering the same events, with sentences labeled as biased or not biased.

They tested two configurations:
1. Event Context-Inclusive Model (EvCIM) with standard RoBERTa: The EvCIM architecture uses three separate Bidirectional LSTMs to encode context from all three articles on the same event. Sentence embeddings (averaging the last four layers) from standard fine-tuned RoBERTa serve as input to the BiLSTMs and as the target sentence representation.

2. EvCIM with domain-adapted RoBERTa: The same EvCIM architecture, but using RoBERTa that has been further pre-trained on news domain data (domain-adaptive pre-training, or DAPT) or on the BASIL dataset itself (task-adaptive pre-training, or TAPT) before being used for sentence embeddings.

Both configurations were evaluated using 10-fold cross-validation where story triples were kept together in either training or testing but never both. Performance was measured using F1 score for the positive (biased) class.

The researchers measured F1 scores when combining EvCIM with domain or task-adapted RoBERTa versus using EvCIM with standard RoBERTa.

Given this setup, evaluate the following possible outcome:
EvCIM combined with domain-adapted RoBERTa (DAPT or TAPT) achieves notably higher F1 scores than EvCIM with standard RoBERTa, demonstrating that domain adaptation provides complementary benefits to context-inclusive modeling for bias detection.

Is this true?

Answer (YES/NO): NO